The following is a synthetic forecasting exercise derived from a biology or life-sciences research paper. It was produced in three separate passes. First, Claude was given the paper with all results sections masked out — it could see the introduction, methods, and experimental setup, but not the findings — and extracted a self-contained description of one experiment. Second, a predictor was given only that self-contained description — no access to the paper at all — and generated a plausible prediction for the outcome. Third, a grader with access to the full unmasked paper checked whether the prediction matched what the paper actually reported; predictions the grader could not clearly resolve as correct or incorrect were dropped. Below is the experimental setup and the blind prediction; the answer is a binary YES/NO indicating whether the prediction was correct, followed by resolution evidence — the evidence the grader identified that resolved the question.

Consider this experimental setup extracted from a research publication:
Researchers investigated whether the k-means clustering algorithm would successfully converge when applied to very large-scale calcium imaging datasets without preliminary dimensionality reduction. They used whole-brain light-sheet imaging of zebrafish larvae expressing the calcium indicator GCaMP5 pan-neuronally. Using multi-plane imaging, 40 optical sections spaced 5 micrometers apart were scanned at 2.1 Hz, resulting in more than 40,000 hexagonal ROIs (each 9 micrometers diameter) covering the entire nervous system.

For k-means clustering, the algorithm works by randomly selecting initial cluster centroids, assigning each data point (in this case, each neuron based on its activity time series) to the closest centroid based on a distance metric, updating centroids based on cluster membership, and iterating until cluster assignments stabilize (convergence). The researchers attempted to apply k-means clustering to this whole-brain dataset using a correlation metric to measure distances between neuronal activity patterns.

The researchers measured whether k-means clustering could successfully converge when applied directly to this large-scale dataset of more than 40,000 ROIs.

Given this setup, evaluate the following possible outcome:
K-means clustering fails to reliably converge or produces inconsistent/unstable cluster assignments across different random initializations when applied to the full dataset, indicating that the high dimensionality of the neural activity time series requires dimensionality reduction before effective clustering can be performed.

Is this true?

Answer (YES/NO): YES